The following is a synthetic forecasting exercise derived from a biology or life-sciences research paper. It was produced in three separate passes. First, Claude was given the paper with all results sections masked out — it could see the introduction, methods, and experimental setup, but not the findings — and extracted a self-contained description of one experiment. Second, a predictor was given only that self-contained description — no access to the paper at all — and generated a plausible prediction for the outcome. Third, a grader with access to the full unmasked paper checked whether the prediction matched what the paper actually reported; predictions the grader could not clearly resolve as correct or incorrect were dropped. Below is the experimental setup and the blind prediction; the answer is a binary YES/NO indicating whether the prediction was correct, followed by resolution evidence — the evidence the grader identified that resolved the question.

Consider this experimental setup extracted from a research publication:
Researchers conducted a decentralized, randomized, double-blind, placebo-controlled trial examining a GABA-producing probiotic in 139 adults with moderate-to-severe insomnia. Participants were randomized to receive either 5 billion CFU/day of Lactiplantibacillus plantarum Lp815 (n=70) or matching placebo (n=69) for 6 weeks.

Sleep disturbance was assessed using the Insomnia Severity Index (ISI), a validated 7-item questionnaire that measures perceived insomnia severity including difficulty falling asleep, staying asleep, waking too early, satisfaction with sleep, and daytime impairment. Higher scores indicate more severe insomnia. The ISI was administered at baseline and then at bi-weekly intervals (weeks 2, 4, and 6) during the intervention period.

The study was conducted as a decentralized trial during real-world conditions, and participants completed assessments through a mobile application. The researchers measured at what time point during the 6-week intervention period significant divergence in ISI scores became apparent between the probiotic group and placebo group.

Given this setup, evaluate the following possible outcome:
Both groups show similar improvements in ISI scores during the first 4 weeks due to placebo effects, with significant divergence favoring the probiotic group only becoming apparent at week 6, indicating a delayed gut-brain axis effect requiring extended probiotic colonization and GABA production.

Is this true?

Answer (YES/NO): NO